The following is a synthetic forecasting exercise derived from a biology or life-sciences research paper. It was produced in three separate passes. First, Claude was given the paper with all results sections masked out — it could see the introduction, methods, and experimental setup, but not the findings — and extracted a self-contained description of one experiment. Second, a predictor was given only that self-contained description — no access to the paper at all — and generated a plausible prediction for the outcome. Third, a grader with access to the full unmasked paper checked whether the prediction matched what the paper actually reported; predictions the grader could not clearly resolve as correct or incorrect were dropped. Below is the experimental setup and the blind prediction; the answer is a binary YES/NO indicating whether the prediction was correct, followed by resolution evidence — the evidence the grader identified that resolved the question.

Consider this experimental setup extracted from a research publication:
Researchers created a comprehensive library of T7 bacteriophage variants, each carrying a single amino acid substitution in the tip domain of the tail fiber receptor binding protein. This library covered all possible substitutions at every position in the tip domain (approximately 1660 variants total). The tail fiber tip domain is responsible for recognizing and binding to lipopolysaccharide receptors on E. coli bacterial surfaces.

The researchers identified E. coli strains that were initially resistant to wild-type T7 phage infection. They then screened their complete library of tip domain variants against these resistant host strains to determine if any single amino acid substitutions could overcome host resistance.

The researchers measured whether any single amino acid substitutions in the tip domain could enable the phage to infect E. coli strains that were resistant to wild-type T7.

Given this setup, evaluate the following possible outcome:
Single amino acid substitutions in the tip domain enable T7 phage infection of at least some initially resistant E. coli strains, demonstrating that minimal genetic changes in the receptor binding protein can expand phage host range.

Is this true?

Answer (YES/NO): YES